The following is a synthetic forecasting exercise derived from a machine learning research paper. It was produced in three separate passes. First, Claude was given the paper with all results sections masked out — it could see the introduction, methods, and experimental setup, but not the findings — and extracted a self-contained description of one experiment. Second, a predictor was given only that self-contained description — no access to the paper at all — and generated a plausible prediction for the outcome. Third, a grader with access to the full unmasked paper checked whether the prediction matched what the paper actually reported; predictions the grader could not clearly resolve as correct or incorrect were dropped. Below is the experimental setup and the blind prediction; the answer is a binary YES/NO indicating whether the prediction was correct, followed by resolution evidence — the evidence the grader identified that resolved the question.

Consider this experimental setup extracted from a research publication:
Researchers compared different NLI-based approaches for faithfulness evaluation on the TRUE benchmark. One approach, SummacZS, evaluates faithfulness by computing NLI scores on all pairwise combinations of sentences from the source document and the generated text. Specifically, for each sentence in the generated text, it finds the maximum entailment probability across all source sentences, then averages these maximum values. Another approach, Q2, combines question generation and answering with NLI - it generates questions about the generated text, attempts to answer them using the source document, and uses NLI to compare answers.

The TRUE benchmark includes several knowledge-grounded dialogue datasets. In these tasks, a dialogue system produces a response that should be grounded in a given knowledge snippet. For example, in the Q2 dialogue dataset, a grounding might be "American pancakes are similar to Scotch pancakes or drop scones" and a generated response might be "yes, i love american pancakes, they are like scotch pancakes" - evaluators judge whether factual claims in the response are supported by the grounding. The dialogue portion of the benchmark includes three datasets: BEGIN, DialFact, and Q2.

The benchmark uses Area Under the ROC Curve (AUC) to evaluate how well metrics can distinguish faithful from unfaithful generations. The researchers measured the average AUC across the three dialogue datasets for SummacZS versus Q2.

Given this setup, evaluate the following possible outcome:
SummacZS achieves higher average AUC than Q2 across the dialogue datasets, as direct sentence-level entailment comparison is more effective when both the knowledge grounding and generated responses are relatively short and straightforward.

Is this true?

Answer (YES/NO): NO